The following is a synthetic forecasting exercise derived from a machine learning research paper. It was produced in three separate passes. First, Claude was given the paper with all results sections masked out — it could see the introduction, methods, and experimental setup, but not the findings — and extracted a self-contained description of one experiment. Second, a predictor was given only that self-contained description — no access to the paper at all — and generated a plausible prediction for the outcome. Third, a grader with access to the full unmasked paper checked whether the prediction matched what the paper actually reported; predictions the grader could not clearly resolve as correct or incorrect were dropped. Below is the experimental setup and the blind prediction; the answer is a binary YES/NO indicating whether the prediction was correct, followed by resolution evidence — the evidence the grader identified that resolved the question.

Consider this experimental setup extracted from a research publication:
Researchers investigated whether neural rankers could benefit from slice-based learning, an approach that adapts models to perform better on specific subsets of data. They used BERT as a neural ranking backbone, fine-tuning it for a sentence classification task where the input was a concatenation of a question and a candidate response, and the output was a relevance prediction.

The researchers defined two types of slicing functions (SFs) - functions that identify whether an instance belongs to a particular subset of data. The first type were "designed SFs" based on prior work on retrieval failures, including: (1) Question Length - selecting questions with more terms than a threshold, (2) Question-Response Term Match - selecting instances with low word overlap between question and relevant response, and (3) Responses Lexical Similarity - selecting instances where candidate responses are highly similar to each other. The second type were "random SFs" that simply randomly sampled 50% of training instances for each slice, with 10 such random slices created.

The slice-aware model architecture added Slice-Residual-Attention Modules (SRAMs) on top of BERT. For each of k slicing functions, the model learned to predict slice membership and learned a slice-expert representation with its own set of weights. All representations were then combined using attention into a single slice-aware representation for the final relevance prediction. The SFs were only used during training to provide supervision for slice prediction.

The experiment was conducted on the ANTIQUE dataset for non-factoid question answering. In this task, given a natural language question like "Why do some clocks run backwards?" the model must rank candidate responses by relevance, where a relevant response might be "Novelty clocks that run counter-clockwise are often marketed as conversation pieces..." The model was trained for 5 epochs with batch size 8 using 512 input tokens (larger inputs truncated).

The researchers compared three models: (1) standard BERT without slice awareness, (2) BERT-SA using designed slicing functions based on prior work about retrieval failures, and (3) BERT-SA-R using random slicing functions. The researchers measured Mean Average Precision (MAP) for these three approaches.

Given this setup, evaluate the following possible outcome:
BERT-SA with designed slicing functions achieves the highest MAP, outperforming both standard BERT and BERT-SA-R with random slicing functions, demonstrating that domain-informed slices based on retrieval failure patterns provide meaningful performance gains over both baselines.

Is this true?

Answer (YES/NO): YES